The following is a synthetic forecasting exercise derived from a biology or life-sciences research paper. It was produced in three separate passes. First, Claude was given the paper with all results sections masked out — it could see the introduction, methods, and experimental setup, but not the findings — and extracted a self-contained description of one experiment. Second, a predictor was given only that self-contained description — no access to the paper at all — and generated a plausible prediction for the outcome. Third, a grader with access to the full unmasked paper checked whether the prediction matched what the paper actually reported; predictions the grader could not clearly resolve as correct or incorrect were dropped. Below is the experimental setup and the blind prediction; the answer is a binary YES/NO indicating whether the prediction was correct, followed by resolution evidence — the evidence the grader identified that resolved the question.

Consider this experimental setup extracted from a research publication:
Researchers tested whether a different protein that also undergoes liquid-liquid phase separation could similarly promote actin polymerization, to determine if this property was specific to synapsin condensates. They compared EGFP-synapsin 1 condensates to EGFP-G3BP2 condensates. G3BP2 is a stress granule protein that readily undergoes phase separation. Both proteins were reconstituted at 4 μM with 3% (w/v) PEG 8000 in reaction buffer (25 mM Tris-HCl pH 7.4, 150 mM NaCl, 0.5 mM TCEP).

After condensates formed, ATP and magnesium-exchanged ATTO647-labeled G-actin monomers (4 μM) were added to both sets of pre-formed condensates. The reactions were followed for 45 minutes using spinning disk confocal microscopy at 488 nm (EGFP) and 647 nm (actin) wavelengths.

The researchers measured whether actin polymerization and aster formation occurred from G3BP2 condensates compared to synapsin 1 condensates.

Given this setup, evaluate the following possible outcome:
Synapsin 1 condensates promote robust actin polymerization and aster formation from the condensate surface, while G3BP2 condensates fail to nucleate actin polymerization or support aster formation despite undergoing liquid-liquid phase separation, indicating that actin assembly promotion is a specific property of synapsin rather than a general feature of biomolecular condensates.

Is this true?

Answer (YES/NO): YES